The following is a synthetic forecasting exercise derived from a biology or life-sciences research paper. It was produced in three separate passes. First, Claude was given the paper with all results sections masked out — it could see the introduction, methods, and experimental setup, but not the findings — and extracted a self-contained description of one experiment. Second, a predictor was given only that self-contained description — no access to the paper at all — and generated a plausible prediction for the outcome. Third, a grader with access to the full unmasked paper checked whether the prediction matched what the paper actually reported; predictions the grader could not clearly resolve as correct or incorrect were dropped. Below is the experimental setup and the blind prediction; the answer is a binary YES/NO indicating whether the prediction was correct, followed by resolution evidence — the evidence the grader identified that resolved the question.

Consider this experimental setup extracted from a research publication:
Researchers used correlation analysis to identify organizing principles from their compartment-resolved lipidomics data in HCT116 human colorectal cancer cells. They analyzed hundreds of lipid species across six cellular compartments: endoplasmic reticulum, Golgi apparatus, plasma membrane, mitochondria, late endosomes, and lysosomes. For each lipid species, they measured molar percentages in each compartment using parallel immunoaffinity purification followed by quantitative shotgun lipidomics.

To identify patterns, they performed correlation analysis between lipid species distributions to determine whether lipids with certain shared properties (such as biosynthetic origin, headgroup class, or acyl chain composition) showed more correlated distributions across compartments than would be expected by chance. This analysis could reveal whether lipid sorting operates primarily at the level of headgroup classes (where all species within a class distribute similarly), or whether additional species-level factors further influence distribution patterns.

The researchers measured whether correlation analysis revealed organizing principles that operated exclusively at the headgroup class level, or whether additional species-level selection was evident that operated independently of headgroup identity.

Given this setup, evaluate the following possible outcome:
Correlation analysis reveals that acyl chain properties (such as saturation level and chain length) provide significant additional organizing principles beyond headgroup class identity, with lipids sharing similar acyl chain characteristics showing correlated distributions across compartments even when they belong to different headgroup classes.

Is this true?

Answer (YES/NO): NO